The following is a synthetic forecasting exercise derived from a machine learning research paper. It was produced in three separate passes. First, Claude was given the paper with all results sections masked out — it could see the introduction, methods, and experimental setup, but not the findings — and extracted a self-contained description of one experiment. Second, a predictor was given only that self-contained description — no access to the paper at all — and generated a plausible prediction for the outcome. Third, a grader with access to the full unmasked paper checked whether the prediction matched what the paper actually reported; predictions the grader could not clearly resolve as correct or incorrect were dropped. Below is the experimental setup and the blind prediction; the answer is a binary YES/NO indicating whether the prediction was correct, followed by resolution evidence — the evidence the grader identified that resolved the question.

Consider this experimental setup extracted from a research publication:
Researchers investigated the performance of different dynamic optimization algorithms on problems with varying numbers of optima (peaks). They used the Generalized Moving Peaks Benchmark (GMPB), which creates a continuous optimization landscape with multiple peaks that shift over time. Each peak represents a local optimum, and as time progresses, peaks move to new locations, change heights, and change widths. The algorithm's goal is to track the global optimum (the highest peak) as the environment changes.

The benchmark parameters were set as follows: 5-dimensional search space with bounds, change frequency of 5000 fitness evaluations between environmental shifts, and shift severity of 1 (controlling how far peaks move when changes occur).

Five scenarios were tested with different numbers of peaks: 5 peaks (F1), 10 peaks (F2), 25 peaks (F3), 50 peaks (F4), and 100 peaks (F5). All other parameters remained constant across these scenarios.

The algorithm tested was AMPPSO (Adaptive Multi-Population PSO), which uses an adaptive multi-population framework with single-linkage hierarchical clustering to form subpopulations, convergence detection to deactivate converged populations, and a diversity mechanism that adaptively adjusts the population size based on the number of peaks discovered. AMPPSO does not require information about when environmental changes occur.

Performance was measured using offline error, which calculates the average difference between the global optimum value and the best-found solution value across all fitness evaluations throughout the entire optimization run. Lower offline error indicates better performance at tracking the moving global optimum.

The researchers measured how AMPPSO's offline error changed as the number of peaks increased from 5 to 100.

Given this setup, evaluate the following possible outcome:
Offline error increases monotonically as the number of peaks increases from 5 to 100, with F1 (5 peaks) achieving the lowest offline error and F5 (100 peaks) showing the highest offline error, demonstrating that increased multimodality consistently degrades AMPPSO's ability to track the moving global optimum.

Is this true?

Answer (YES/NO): NO